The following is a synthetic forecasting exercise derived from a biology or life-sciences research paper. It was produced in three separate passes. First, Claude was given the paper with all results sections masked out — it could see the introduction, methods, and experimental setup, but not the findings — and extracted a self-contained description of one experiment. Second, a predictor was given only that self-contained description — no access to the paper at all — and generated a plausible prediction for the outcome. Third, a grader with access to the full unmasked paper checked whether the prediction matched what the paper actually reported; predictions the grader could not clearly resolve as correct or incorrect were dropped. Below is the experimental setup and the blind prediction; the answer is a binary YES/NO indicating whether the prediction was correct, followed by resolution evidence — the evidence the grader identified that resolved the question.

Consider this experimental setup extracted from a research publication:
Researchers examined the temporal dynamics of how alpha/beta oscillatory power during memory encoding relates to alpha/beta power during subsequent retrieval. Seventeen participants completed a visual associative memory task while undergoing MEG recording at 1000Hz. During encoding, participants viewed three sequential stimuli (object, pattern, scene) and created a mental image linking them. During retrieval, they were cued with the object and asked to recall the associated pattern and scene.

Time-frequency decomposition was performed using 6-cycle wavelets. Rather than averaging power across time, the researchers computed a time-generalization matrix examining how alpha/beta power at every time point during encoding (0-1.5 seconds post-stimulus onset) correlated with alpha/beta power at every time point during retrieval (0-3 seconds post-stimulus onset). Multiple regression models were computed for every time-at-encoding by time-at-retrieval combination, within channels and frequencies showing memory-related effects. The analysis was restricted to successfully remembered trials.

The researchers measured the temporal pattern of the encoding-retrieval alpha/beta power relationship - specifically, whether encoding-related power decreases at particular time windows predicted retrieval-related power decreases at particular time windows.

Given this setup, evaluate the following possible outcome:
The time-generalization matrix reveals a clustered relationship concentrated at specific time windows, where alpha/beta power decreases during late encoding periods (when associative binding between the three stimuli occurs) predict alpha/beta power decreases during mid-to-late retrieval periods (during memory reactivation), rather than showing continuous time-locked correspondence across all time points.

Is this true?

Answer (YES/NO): NO